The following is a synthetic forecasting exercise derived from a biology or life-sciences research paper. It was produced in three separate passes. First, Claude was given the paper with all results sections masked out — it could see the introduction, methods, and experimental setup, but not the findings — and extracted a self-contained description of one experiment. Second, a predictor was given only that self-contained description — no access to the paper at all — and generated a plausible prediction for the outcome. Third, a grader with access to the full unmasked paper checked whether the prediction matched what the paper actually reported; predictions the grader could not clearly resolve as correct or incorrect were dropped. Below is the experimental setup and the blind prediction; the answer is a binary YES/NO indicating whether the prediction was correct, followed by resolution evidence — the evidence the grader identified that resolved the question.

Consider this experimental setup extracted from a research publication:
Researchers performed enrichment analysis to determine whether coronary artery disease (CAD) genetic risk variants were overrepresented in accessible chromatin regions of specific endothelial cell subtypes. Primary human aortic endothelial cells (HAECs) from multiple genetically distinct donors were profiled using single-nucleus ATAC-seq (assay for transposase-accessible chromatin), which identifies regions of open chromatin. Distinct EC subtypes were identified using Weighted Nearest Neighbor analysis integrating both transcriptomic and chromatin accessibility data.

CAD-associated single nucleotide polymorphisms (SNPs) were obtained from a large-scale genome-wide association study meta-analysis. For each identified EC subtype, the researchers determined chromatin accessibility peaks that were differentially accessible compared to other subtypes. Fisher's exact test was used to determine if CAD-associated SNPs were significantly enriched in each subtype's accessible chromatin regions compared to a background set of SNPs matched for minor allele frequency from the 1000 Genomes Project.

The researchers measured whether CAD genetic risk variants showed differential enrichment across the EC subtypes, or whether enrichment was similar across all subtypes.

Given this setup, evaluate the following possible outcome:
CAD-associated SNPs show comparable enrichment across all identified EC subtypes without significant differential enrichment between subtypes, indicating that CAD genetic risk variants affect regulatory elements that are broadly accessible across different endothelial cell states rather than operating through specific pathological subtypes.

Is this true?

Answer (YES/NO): NO